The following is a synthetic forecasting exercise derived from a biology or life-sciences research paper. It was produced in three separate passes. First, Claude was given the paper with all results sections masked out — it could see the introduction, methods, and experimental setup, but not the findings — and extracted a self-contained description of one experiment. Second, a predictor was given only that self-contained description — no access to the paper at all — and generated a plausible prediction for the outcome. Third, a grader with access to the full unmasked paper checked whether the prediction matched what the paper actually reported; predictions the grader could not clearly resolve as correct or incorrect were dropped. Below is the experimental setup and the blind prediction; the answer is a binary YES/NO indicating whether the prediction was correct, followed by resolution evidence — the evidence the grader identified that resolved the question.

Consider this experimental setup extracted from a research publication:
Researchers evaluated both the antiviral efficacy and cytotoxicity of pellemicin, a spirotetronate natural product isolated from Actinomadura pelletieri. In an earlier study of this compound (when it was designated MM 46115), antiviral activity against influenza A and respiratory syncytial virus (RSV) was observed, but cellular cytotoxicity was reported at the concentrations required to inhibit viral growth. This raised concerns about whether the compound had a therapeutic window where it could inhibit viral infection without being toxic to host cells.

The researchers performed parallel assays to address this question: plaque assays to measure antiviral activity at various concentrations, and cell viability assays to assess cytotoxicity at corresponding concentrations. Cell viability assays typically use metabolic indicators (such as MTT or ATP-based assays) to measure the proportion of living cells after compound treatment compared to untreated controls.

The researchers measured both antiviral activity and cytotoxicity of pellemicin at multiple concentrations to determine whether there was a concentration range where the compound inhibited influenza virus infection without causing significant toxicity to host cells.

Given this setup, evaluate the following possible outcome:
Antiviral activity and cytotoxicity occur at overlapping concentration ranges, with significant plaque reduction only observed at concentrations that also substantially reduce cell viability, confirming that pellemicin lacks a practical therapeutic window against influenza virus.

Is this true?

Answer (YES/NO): NO